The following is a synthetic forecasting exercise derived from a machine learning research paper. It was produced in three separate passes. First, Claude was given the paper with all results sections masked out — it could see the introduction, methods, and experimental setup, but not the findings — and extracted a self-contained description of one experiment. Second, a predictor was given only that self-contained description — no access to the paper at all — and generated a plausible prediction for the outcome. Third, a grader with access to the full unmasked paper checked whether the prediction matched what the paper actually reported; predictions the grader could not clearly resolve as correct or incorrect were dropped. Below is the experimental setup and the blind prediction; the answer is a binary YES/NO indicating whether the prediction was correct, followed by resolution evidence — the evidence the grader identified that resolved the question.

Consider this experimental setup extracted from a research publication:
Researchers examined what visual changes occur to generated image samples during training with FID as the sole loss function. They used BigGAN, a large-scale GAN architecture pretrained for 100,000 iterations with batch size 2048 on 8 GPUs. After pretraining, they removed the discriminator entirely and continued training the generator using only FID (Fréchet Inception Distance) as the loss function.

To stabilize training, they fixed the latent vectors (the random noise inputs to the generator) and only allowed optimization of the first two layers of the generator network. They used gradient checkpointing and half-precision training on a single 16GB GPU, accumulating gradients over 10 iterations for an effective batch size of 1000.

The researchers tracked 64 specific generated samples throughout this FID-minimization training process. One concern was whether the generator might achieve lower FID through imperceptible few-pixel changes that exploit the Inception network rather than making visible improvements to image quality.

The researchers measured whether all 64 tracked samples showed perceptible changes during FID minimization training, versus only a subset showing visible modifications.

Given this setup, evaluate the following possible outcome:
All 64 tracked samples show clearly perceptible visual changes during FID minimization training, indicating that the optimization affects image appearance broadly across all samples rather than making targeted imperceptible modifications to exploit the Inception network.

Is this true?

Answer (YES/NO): YES